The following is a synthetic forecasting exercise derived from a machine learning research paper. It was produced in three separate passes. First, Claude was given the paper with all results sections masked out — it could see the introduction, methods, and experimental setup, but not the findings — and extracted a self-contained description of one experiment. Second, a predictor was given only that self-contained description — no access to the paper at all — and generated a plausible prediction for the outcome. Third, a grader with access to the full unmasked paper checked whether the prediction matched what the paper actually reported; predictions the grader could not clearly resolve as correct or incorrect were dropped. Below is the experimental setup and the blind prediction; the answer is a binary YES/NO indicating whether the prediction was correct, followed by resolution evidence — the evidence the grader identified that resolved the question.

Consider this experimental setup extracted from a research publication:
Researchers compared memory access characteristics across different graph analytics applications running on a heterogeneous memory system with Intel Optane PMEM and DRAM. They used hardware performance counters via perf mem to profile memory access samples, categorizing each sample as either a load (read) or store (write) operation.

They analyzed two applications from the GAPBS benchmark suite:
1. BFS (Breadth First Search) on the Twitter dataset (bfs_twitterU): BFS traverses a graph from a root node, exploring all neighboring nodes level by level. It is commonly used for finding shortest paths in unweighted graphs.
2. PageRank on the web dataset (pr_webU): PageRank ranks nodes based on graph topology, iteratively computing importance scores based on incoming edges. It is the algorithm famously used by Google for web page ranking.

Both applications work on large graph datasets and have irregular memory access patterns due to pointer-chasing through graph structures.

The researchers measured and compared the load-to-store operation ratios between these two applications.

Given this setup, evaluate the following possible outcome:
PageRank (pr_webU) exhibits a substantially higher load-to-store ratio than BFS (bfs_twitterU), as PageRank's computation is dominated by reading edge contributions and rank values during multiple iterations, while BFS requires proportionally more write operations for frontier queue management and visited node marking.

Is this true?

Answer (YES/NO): YES